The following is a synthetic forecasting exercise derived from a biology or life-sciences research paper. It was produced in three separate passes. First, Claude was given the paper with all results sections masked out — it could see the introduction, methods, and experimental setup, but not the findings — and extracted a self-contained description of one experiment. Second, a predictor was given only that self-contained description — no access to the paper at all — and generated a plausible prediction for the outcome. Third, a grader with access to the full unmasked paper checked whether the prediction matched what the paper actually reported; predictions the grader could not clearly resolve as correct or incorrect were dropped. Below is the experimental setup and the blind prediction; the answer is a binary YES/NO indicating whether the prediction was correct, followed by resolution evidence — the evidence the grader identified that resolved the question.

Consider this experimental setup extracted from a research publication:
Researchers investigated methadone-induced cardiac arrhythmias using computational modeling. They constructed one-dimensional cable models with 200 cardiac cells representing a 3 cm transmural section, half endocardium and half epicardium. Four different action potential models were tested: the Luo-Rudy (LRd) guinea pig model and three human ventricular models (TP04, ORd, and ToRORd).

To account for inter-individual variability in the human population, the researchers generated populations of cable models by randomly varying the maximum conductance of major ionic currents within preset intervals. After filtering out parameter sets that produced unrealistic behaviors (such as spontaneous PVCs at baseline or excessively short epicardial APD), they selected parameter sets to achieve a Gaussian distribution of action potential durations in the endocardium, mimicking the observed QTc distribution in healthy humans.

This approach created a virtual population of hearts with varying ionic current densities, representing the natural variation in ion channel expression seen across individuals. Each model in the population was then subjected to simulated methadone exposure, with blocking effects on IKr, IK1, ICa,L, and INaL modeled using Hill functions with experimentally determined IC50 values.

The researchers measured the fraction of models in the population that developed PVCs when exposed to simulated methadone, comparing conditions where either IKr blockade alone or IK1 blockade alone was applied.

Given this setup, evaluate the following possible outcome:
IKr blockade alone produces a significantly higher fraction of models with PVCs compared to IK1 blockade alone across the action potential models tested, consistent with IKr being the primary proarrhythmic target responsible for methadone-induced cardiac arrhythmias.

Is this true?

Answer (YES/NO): NO